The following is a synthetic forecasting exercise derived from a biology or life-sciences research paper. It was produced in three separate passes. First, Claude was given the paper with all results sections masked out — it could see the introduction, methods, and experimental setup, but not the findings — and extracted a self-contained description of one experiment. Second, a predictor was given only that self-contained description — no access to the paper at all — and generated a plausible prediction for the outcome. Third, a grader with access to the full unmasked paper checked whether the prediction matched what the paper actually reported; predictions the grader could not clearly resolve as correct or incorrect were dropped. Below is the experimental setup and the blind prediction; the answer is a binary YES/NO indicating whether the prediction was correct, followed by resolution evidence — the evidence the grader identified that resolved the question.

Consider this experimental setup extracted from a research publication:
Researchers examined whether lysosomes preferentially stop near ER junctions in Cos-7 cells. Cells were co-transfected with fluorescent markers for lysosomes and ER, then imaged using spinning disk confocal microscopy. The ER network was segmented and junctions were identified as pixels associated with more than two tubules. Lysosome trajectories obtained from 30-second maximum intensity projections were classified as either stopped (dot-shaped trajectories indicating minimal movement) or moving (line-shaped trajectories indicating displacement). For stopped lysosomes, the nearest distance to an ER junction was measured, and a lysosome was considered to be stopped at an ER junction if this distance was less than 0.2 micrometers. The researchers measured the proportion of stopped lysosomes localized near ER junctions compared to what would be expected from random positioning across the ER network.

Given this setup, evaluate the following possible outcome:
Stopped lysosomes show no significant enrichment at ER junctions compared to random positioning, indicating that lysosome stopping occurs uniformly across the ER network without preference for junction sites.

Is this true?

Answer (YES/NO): NO